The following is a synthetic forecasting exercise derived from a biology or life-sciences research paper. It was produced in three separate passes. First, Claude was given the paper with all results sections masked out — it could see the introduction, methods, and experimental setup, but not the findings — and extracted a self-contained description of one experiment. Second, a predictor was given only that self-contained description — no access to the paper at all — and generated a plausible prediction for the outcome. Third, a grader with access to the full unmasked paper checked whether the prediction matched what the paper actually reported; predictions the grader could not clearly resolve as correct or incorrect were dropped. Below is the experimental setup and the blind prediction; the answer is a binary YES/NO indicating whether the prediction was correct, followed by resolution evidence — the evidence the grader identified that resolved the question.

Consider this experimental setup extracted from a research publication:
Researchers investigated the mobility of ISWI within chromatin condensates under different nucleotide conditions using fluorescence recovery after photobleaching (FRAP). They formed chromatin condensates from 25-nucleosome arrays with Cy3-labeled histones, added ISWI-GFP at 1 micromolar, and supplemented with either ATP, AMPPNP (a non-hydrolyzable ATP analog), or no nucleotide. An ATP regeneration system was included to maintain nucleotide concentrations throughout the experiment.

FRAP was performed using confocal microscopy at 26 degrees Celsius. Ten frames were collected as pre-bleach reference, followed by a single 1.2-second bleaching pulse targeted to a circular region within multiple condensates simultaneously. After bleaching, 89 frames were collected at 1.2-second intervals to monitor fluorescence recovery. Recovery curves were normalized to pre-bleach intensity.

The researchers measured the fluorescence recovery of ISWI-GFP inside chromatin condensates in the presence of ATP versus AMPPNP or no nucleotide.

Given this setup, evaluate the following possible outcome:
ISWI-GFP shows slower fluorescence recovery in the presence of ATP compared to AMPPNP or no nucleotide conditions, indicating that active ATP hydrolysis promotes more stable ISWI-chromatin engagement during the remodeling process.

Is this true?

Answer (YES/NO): NO